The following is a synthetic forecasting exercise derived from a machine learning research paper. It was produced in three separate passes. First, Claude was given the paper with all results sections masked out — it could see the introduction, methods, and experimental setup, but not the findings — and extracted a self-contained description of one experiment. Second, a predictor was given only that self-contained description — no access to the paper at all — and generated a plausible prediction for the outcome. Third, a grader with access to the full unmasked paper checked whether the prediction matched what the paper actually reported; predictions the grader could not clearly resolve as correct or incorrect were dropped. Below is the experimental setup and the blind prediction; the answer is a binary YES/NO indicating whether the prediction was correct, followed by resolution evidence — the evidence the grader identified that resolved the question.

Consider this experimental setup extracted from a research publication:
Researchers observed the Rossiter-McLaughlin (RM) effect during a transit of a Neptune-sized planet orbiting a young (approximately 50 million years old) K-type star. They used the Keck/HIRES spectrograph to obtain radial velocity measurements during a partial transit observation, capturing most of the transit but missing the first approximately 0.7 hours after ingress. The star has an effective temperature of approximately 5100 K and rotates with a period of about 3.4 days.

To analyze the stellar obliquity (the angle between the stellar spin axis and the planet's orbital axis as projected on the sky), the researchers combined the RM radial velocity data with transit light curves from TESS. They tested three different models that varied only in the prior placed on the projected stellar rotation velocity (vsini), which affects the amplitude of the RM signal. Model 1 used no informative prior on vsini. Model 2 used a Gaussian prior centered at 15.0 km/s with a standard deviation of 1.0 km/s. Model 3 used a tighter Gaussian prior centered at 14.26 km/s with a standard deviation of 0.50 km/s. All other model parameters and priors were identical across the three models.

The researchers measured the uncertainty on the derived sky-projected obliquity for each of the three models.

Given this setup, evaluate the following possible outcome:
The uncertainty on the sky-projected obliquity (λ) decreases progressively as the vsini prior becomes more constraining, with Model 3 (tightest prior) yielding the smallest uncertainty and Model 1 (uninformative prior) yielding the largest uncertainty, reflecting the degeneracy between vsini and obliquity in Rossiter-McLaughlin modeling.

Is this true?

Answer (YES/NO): YES